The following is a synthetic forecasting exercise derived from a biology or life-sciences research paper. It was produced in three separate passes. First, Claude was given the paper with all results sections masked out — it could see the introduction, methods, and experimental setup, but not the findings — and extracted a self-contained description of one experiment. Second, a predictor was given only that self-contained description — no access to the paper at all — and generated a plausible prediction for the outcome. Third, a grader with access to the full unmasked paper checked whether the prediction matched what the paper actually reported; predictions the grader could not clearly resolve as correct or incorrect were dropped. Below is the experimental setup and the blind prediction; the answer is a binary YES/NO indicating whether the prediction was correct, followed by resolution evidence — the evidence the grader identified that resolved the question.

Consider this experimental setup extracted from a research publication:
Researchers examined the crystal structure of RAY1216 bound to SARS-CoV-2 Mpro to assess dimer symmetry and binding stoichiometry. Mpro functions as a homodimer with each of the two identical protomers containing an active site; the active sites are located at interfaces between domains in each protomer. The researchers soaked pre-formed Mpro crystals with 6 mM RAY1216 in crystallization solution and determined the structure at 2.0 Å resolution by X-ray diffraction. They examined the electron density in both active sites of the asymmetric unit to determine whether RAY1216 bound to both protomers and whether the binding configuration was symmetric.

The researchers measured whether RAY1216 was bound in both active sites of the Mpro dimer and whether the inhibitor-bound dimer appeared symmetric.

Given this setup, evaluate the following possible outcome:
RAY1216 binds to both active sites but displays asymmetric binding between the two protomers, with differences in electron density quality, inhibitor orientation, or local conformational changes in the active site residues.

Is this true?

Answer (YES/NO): NO